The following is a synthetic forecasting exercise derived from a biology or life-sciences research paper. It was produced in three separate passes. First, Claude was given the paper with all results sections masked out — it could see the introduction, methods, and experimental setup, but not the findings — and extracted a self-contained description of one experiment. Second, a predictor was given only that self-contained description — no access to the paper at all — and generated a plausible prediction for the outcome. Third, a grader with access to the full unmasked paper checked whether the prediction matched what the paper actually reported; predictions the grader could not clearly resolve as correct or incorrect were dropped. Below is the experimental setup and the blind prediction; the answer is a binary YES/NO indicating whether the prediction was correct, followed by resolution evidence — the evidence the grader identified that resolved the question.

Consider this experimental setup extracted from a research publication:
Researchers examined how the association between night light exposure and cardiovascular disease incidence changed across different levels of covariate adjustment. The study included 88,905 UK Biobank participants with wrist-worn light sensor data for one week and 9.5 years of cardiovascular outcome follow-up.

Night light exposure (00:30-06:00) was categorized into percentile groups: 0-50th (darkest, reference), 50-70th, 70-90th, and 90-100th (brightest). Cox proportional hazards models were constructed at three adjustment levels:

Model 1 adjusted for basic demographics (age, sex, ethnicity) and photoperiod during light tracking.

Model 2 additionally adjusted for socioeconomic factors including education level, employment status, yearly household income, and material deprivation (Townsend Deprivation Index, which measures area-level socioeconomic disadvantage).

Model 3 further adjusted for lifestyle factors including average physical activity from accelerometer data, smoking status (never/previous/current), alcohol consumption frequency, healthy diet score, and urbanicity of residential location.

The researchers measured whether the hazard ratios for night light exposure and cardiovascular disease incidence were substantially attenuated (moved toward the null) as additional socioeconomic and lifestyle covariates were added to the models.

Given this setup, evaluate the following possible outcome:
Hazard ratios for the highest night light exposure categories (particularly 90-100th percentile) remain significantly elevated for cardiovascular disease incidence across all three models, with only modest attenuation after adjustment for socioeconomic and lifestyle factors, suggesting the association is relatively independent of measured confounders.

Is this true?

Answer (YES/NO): YES